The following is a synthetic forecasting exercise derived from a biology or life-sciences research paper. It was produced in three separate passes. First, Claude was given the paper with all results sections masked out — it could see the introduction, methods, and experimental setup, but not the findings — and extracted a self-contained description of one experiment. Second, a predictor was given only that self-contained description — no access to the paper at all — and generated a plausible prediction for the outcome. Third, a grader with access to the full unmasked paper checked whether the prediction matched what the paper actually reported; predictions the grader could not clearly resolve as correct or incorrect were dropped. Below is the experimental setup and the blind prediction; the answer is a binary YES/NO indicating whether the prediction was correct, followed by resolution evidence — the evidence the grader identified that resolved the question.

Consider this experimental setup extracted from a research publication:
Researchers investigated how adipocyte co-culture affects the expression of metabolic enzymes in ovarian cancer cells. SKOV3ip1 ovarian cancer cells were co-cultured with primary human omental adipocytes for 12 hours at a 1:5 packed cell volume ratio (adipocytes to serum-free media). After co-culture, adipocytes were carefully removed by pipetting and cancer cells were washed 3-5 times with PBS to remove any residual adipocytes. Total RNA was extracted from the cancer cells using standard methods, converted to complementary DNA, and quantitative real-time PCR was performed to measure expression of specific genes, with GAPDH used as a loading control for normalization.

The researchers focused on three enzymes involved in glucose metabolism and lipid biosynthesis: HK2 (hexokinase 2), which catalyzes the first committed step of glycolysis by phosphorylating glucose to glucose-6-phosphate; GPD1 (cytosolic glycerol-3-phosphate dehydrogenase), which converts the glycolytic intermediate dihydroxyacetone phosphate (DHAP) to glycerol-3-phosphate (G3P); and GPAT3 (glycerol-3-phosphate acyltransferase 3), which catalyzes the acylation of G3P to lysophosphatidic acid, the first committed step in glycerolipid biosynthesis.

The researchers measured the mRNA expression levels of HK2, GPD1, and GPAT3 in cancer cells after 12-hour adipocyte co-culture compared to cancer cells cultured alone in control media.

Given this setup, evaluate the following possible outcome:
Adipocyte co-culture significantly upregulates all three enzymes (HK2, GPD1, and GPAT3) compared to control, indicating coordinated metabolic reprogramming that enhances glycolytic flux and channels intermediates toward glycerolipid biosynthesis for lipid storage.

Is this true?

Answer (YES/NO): YES